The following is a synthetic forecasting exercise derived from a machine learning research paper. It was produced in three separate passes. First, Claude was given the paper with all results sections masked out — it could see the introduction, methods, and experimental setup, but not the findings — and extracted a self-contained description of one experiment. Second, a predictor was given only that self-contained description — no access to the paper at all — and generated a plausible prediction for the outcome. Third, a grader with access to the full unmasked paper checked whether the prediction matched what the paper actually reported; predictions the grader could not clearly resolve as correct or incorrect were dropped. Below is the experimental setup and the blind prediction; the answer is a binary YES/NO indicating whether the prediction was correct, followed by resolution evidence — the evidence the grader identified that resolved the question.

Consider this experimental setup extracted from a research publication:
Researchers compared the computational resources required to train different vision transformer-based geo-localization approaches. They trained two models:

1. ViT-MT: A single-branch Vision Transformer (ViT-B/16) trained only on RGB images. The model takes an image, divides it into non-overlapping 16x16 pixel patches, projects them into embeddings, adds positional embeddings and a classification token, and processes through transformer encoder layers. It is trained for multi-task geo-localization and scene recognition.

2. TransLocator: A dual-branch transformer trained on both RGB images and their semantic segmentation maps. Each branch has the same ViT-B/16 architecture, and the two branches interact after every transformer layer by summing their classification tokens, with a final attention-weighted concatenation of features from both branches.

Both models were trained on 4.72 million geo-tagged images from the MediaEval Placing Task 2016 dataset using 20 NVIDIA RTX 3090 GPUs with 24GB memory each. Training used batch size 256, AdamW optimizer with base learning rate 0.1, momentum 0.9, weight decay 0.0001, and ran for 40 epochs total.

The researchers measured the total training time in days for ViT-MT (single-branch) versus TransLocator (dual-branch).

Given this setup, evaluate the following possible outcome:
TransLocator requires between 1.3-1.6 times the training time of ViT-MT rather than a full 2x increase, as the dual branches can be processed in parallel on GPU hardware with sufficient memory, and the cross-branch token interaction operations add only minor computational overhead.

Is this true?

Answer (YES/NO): NO